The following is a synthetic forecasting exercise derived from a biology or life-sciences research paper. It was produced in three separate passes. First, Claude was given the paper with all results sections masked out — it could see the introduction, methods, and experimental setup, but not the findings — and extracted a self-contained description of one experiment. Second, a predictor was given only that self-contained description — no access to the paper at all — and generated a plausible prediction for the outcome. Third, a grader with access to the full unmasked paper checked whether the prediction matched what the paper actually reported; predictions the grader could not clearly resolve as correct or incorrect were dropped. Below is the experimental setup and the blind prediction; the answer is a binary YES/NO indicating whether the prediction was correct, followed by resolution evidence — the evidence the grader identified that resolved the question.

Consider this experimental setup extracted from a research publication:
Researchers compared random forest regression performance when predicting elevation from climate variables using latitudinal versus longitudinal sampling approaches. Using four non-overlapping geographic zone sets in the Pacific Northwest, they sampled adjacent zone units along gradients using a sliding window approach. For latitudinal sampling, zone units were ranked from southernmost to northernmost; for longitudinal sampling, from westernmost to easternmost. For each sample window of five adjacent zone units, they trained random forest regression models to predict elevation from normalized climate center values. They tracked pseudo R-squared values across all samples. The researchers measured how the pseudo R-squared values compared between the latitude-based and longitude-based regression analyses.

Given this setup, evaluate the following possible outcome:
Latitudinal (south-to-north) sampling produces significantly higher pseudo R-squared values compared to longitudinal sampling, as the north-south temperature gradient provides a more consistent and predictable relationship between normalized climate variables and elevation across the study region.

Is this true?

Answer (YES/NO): YES